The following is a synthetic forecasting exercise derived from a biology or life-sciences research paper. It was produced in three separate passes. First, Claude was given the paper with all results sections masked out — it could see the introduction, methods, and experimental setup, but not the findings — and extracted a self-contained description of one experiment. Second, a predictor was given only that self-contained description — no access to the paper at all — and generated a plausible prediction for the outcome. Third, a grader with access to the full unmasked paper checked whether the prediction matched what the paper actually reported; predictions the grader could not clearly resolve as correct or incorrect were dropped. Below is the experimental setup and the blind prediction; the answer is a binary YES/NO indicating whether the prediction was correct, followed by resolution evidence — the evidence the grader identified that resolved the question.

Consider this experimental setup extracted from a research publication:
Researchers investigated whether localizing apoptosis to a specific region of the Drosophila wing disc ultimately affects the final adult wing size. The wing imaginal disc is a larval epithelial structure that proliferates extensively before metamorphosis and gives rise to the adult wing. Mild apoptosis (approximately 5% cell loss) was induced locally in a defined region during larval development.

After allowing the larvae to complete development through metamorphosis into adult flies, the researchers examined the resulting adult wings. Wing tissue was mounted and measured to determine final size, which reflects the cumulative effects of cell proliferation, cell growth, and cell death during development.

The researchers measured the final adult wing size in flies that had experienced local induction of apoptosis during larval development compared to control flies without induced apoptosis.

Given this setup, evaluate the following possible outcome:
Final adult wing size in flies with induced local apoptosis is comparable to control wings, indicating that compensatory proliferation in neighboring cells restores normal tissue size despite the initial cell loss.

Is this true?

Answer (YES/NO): NO